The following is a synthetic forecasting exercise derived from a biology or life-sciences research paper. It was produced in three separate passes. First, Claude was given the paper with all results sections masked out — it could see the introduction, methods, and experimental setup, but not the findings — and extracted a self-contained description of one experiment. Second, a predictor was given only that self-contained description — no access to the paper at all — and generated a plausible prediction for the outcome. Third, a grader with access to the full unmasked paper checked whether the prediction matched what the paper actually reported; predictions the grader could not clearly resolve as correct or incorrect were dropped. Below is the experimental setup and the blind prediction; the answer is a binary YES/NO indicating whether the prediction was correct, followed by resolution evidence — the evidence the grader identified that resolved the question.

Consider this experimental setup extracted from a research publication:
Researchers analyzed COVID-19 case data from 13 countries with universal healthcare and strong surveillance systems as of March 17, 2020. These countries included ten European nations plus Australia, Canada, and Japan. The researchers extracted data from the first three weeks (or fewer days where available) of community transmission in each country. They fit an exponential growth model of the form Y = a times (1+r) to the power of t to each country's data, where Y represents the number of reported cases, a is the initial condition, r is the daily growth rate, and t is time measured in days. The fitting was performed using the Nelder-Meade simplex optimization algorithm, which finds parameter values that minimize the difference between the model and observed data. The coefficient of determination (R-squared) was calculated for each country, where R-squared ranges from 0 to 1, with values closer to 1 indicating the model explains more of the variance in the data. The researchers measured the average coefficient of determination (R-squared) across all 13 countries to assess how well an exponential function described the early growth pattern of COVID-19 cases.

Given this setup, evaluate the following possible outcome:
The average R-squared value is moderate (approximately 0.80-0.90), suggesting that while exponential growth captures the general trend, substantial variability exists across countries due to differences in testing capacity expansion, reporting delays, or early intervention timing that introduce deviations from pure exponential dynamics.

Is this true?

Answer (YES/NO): NO